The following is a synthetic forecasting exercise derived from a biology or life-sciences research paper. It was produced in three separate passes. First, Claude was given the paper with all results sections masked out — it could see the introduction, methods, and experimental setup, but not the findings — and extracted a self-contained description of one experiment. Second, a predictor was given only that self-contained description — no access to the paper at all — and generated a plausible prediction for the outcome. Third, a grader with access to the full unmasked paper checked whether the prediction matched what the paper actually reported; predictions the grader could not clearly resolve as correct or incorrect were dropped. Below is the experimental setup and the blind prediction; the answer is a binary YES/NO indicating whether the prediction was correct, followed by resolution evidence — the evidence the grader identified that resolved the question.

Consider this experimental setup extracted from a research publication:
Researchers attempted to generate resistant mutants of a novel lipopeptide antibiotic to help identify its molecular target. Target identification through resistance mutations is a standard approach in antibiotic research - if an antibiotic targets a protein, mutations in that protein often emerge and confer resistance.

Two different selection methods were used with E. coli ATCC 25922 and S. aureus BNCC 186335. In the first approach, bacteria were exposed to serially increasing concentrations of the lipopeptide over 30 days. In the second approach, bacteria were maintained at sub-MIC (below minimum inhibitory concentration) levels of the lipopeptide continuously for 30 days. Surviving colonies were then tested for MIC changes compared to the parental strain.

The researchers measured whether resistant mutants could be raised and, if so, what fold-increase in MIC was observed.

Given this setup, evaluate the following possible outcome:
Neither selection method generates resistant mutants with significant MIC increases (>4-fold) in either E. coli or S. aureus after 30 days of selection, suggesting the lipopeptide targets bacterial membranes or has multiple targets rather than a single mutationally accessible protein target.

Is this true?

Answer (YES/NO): YES